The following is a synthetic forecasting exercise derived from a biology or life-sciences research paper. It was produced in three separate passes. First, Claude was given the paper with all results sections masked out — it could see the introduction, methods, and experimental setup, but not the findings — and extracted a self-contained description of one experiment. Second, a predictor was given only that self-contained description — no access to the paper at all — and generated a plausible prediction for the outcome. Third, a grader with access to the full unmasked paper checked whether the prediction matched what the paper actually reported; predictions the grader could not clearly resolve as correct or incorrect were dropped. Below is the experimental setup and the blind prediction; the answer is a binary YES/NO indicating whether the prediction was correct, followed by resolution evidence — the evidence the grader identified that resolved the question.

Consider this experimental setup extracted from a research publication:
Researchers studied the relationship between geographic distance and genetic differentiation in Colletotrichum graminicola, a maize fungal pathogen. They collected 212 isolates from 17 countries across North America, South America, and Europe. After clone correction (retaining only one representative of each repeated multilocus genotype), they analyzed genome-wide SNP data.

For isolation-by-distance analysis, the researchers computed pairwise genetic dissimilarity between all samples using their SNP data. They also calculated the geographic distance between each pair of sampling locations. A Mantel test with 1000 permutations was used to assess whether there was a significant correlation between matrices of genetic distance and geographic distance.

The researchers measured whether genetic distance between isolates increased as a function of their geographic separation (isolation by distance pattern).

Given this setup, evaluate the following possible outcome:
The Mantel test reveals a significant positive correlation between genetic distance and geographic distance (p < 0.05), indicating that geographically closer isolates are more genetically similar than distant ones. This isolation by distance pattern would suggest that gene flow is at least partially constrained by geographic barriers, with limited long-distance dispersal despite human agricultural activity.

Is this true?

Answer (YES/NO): NO